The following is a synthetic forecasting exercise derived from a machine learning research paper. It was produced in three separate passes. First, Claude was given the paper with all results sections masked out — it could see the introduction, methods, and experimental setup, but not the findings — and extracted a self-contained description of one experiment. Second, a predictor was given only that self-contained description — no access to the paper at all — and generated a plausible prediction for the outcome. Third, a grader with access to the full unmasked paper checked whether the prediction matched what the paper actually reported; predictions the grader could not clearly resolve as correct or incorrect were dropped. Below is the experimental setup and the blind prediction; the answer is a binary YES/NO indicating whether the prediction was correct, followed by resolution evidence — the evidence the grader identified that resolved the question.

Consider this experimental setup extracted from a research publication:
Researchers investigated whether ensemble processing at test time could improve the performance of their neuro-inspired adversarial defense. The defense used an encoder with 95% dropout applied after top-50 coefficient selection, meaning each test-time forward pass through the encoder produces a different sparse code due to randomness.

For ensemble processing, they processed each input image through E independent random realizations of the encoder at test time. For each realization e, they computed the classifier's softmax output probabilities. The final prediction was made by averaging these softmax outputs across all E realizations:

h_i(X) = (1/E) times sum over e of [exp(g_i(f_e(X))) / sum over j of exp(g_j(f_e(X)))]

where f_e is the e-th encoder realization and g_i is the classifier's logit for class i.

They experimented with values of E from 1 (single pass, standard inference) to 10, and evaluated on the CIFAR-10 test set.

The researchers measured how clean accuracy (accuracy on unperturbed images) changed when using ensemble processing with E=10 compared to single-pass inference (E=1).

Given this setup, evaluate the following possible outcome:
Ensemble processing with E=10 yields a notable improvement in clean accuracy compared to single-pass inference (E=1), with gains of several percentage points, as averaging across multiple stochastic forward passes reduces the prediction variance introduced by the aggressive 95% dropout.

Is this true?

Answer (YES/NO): YES